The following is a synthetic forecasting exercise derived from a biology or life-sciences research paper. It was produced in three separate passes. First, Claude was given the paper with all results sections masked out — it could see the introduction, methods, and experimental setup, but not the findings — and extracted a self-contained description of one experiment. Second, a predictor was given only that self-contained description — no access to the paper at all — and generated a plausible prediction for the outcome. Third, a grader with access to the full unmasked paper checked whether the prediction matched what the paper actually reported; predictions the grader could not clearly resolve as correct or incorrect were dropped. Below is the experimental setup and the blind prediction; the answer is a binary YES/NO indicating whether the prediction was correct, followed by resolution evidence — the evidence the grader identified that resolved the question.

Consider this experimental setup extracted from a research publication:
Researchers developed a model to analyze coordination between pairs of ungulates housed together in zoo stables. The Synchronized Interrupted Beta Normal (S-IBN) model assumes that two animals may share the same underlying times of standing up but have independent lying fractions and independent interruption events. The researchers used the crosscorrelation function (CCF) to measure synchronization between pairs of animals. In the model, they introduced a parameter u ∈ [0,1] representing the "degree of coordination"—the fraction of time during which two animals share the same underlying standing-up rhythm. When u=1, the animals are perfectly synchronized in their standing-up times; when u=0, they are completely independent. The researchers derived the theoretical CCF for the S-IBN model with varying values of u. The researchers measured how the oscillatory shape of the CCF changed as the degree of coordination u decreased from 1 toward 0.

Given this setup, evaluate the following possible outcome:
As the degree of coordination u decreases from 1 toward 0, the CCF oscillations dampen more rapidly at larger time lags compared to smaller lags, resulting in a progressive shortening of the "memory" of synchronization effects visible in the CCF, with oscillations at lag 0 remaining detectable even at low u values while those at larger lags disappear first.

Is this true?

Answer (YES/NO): NO